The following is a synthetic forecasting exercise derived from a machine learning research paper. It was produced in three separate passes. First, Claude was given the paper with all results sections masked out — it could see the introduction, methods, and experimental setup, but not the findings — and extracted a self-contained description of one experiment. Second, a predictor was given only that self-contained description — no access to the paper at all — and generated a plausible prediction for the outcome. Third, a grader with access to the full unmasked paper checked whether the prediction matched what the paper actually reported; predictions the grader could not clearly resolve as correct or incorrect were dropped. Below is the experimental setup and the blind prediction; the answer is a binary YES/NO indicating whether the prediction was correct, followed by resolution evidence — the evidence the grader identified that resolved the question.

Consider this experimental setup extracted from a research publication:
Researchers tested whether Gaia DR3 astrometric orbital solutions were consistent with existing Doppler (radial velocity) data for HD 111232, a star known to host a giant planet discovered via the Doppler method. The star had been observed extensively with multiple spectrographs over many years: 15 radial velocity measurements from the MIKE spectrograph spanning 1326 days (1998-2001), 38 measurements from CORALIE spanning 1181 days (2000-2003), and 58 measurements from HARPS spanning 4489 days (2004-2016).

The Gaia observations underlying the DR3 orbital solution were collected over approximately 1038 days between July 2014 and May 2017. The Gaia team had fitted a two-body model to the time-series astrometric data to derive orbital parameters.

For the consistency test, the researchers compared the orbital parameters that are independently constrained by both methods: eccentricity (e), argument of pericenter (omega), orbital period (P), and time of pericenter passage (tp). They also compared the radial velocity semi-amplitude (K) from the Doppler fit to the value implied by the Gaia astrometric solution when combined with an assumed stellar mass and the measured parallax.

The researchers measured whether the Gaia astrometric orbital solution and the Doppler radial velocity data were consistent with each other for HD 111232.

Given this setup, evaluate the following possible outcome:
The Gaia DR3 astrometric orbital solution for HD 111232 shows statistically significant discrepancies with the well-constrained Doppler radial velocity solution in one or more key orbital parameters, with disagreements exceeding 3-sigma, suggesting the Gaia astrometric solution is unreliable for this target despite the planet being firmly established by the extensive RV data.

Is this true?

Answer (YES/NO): YES